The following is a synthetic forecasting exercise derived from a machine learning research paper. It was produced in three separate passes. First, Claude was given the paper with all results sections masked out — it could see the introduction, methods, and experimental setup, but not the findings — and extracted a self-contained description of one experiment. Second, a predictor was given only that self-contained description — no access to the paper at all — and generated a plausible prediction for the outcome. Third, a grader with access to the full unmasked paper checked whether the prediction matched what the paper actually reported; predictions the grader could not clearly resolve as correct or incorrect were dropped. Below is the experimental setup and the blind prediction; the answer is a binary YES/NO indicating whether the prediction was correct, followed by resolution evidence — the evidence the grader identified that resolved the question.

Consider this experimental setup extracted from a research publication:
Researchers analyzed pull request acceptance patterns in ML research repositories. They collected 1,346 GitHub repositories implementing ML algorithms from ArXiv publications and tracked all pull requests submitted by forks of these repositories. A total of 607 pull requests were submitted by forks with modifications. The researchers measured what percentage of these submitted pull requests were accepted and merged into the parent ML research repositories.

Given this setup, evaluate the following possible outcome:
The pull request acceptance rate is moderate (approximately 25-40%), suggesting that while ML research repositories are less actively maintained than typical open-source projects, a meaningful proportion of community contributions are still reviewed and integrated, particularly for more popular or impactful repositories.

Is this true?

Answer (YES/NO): NO